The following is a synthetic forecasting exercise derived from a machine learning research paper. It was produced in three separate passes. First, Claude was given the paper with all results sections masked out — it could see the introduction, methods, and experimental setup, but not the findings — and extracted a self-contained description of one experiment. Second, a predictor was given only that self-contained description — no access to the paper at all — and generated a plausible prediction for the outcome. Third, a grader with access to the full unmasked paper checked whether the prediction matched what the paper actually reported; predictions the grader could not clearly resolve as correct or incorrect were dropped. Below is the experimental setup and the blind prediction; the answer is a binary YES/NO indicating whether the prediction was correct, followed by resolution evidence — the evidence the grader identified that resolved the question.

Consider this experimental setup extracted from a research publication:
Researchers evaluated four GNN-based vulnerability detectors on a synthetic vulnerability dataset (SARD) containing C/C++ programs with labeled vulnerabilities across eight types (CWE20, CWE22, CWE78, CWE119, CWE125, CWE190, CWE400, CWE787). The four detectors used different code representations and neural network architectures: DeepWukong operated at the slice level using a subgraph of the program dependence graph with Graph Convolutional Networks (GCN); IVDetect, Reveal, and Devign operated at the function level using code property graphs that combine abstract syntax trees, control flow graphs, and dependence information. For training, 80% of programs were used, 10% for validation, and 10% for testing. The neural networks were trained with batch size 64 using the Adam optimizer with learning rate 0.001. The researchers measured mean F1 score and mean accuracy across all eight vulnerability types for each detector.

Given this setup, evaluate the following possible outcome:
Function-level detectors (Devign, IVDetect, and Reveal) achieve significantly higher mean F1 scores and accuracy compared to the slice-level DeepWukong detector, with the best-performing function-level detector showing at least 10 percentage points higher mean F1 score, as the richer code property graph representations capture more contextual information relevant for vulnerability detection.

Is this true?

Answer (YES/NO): NO